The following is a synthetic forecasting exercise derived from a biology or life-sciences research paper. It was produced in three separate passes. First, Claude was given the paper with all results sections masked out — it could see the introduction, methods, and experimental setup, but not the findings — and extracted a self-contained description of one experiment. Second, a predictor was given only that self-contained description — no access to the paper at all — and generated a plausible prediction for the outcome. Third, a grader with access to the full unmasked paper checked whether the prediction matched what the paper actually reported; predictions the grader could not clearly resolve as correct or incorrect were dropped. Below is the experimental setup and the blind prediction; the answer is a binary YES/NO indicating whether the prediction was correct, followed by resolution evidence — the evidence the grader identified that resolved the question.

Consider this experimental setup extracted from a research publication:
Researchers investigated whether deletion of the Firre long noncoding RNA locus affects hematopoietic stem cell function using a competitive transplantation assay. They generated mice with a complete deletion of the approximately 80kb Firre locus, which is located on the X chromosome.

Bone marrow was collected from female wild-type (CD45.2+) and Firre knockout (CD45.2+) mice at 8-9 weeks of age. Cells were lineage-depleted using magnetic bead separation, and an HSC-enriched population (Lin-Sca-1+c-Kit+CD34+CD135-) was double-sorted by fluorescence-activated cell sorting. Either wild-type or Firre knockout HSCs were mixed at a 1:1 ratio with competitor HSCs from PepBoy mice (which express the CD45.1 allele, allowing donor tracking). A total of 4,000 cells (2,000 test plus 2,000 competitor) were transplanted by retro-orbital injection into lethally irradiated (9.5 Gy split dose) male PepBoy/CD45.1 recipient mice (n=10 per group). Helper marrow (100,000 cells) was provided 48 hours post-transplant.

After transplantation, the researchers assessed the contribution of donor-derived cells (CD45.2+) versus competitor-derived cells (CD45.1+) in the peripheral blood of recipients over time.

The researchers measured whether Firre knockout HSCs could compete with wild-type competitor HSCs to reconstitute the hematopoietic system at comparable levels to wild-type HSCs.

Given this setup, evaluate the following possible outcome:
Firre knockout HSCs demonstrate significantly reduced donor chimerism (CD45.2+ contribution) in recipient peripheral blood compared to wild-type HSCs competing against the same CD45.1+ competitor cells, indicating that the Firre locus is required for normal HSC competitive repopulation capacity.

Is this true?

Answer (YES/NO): YES